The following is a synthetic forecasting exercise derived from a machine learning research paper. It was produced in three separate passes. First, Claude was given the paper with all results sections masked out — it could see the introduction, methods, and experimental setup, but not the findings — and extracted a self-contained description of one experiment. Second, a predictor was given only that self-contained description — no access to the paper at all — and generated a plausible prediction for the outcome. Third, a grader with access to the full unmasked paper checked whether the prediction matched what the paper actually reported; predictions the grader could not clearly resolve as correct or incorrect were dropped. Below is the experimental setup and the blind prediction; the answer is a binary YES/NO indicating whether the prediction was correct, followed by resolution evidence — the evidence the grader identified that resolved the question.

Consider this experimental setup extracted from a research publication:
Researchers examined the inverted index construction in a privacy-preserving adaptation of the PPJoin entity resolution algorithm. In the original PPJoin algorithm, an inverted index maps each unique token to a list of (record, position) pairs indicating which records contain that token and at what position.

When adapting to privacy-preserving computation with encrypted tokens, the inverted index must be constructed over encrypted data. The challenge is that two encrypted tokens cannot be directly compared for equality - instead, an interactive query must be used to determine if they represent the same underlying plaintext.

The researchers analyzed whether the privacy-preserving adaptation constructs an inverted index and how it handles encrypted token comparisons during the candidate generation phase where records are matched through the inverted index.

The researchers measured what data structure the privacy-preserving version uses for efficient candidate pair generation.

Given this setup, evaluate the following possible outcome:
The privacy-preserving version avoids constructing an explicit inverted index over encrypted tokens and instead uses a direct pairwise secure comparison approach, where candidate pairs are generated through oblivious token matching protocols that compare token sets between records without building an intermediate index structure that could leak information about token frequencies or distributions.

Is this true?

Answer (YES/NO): NO